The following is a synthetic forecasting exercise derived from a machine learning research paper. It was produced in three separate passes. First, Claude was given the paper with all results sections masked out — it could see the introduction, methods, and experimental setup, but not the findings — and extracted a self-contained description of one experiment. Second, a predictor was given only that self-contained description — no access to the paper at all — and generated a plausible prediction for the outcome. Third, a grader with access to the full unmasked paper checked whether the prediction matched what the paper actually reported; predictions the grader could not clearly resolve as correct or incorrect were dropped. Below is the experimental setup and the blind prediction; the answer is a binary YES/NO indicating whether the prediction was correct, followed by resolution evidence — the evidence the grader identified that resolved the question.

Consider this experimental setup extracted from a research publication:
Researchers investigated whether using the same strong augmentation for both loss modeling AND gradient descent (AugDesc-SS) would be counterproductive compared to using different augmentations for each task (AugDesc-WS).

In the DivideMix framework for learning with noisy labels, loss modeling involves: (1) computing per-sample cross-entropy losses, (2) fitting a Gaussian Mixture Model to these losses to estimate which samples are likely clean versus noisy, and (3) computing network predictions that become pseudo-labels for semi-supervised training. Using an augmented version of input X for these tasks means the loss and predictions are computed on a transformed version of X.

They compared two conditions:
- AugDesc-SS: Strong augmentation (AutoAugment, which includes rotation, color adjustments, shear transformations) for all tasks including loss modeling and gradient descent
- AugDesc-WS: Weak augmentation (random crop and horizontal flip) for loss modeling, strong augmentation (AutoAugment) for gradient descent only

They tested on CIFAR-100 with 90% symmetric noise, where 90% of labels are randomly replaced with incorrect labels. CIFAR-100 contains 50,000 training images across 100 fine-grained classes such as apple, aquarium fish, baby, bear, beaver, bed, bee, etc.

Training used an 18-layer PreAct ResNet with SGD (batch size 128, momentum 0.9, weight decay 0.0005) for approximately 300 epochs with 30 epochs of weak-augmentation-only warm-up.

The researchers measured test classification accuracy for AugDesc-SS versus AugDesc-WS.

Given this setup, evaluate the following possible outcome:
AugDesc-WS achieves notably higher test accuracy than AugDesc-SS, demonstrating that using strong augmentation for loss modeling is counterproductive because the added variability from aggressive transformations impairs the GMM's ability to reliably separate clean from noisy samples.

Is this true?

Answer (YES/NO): YES